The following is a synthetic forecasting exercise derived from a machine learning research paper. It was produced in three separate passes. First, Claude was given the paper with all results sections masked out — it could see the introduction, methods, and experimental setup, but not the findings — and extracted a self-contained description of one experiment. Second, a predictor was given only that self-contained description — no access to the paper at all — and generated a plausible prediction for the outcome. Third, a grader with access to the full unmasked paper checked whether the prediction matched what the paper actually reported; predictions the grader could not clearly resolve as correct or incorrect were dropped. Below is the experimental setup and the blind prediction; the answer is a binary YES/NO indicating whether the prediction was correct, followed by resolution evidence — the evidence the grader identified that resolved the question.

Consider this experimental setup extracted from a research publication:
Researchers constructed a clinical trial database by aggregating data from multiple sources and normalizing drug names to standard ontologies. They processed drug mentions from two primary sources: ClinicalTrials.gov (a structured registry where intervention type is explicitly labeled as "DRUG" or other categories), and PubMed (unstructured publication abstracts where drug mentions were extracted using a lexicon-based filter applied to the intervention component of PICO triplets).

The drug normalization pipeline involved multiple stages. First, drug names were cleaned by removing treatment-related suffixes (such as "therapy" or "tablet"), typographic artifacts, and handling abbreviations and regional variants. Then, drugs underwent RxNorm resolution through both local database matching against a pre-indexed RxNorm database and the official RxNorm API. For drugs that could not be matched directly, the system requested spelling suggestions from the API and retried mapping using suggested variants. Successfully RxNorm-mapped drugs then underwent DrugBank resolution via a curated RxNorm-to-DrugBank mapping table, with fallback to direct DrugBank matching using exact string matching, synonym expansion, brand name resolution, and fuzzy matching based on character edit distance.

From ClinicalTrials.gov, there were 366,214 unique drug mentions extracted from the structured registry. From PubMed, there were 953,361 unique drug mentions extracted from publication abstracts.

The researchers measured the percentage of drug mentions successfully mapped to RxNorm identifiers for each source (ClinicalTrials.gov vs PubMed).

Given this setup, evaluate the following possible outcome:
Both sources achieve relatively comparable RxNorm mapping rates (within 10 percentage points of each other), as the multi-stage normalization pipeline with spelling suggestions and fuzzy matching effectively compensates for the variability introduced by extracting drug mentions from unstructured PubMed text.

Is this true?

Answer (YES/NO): NO